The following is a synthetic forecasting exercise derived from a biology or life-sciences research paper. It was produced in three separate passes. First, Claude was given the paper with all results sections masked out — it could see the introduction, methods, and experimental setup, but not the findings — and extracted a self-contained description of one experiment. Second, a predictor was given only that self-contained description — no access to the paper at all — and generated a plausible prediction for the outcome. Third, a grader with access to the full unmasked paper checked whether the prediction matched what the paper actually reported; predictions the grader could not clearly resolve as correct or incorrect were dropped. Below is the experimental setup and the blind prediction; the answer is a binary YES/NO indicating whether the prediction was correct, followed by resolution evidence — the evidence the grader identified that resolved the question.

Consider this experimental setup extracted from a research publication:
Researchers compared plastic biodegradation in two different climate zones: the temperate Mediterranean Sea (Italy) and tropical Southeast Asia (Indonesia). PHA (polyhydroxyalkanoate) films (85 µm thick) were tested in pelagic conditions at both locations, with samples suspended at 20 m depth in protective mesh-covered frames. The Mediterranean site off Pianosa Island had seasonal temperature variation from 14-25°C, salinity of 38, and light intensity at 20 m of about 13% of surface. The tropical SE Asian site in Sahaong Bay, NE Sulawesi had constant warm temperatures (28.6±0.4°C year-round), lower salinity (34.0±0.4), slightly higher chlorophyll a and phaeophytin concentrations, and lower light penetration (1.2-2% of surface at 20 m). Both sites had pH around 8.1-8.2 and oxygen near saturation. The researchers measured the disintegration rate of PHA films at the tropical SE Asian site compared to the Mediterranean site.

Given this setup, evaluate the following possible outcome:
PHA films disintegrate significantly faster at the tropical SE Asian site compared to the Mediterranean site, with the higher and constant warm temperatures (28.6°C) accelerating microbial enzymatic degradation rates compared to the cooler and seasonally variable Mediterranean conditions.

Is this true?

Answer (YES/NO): YES